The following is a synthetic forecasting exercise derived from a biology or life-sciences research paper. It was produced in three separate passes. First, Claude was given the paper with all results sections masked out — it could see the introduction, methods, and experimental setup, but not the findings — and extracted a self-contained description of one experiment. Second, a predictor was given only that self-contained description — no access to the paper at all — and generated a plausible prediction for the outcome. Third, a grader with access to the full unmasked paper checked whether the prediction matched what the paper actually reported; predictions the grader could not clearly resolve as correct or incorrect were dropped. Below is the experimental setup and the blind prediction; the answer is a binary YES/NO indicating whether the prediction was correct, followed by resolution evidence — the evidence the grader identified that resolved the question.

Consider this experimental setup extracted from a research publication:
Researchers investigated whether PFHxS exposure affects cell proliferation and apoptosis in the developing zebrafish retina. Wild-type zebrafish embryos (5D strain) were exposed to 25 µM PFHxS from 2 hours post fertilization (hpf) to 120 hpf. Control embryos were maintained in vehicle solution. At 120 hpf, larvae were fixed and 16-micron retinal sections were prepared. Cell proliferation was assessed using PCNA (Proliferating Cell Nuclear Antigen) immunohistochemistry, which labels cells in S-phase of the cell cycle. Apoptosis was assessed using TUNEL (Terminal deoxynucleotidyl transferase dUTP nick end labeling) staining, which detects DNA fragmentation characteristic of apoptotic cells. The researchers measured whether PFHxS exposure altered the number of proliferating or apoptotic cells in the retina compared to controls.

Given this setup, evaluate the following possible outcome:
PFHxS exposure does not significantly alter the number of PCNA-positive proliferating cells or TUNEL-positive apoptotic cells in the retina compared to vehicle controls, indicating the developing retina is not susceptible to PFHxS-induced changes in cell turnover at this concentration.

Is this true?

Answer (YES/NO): NO